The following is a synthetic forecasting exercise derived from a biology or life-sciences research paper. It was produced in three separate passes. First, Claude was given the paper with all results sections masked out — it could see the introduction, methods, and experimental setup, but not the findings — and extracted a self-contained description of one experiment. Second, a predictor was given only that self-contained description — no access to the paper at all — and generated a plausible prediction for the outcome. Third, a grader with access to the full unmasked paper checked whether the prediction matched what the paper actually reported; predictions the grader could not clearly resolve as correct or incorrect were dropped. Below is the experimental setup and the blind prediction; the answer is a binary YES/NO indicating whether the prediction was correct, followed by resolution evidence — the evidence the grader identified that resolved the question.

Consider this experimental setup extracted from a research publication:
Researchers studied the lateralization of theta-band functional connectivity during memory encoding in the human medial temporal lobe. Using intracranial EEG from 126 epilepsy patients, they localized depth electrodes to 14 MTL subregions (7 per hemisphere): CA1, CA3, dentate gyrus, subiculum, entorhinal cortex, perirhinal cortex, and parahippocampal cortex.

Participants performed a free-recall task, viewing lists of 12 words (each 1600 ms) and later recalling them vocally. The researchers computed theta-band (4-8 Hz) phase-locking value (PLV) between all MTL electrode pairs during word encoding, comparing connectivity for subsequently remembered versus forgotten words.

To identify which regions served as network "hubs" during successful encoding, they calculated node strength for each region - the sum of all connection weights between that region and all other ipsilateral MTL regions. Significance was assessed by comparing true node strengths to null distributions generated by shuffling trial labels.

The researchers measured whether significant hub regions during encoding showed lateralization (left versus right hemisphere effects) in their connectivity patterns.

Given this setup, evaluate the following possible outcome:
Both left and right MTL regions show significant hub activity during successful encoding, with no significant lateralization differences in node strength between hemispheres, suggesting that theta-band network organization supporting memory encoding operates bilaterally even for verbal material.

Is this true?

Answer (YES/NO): NO